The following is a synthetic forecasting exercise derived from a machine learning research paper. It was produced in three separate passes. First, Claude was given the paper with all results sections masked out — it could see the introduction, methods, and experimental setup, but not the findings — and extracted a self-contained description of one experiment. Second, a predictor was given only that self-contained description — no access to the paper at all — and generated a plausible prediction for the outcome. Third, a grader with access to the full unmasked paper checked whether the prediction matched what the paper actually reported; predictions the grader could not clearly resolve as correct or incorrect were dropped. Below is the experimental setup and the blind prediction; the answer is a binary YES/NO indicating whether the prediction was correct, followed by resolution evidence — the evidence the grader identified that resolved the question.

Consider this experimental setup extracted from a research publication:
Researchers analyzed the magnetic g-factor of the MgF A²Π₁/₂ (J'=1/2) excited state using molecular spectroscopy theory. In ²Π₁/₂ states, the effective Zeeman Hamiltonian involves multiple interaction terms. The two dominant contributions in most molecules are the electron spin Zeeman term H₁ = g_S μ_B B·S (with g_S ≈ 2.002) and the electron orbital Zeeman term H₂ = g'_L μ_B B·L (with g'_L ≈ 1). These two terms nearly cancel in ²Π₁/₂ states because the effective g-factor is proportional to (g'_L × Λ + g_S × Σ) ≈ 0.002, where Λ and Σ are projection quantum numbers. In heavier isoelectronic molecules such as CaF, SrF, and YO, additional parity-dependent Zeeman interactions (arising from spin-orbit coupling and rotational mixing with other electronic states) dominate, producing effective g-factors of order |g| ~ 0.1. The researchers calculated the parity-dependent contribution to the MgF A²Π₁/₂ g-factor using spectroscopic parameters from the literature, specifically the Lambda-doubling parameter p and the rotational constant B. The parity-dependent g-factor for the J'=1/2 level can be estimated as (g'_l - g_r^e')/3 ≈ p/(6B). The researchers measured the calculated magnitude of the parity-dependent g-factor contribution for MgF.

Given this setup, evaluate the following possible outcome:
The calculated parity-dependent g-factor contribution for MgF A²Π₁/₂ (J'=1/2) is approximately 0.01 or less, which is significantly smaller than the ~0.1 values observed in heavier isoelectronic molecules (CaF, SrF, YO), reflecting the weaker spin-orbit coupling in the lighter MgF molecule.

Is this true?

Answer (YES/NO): YES